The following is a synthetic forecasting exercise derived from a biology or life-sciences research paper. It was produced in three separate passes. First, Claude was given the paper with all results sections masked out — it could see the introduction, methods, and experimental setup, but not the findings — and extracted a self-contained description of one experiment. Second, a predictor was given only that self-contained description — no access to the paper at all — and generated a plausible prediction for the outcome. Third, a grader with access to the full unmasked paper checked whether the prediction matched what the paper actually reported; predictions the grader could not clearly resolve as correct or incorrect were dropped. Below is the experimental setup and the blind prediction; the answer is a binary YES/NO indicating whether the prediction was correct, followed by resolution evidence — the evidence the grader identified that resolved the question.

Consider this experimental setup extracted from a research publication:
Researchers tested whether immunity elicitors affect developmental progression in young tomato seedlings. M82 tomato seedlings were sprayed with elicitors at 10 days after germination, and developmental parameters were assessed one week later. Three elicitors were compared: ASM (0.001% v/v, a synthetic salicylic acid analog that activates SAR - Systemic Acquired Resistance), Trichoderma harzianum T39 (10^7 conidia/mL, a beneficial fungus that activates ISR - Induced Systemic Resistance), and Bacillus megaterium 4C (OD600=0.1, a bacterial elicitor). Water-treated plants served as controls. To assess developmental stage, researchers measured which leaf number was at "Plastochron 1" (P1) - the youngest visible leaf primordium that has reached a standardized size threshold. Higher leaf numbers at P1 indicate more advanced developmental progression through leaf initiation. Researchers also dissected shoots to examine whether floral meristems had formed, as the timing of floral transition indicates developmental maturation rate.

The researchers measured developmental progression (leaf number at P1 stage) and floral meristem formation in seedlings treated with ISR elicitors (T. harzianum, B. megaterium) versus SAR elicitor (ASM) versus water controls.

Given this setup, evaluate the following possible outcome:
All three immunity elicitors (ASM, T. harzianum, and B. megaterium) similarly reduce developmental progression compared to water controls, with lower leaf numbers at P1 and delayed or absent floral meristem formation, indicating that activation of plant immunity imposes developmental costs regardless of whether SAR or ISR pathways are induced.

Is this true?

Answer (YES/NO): NO